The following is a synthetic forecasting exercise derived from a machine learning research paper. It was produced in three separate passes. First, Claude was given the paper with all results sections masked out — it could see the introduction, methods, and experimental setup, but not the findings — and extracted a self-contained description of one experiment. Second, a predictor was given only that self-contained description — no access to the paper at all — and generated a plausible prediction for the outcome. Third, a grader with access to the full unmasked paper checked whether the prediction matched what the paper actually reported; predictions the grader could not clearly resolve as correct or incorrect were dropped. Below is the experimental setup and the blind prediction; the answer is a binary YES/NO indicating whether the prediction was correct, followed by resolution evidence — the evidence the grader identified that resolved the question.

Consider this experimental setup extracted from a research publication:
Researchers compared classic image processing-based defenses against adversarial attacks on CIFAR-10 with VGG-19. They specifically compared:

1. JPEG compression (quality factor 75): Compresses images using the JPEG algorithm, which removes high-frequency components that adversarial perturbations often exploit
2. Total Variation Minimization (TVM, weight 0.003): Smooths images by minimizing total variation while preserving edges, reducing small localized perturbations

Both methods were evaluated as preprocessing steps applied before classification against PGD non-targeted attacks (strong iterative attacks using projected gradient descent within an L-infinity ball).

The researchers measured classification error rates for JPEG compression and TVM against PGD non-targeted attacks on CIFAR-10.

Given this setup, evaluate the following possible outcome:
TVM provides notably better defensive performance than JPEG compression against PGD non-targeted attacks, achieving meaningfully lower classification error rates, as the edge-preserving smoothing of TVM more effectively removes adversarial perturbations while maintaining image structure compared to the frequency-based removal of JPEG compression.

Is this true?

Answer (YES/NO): NO